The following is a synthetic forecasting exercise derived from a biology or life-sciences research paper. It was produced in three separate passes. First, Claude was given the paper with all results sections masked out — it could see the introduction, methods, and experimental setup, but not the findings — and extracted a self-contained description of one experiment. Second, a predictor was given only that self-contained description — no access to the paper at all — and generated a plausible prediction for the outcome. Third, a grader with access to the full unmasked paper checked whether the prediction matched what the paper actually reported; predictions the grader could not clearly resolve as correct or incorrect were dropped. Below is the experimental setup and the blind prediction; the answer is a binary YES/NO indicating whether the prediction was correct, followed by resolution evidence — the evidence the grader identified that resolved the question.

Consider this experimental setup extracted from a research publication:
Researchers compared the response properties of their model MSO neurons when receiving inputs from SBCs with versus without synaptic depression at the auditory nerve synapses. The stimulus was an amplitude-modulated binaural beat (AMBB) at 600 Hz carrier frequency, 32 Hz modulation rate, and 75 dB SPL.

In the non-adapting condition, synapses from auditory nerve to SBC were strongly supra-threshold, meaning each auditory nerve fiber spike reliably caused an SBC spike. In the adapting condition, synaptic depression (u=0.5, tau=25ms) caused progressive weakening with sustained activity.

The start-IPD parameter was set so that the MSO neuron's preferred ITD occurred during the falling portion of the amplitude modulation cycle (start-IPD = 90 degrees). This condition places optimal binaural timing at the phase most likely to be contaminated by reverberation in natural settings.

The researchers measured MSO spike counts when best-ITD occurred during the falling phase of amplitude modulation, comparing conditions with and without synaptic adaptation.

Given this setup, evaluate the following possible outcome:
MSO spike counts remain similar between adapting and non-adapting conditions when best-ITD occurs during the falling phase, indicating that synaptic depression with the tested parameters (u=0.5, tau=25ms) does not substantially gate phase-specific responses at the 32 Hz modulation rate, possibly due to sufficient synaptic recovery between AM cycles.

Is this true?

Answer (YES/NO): NO